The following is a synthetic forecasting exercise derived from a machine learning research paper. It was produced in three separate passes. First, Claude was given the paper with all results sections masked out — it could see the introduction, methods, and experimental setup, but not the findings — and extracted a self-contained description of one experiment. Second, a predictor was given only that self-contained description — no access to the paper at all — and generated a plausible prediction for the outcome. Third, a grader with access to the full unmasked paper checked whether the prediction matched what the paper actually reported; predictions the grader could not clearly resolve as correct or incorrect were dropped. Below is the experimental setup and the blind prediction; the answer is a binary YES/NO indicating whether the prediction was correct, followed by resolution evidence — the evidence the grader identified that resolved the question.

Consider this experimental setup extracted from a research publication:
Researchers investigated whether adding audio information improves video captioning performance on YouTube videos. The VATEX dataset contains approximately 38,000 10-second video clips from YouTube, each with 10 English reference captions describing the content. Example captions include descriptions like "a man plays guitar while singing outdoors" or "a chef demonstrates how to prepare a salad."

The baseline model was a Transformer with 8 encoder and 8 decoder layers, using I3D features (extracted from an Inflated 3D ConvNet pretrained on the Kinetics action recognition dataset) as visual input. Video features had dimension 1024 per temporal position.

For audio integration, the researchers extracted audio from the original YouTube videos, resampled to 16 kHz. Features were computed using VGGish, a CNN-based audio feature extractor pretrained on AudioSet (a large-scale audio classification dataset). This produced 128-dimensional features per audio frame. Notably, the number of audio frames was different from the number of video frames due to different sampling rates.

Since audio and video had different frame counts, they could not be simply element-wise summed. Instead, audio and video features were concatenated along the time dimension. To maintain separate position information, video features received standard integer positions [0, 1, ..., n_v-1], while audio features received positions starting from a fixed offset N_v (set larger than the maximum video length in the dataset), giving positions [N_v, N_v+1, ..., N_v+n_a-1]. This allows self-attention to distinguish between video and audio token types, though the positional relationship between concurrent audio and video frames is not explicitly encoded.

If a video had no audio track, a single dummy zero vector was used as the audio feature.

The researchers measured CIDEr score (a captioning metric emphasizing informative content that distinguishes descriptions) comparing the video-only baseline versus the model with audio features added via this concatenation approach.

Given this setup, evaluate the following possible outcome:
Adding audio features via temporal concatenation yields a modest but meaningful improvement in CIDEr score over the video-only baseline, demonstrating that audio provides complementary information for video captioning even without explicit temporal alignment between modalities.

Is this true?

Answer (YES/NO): NO